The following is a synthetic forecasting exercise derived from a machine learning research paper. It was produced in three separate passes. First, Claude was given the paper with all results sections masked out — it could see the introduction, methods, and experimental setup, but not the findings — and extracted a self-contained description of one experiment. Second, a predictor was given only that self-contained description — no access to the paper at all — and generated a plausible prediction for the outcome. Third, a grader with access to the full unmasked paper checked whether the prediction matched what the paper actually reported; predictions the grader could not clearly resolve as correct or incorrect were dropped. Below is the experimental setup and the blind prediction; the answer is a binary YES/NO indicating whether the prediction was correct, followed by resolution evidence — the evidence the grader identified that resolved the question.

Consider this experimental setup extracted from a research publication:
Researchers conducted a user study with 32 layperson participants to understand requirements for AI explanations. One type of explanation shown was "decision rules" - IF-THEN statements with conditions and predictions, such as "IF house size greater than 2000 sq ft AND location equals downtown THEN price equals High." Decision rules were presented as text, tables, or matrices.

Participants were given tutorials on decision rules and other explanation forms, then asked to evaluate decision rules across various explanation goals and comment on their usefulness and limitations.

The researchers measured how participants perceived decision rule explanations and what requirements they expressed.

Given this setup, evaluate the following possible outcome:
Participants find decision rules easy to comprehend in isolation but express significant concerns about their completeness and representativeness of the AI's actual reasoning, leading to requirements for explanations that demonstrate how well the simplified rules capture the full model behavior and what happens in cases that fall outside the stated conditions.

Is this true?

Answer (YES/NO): NO